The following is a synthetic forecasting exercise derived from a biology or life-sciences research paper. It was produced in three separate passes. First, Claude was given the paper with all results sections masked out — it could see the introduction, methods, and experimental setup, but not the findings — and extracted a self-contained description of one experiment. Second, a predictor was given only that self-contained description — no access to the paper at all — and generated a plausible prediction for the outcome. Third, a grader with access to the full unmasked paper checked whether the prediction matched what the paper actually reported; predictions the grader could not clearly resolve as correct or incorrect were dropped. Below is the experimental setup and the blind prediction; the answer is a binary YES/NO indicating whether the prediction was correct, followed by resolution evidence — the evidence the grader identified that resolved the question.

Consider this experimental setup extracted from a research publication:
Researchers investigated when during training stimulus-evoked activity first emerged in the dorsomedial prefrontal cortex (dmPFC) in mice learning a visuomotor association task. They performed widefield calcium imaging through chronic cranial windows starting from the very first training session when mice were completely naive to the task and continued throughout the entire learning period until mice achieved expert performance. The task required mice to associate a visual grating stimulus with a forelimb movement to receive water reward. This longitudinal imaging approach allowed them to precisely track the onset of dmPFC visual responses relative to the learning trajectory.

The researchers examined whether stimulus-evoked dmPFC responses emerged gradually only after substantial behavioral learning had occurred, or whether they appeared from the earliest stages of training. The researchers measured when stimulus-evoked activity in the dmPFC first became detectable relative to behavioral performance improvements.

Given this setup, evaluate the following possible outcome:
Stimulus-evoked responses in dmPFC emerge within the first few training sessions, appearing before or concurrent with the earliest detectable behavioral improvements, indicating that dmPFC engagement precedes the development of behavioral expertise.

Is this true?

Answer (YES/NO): YES